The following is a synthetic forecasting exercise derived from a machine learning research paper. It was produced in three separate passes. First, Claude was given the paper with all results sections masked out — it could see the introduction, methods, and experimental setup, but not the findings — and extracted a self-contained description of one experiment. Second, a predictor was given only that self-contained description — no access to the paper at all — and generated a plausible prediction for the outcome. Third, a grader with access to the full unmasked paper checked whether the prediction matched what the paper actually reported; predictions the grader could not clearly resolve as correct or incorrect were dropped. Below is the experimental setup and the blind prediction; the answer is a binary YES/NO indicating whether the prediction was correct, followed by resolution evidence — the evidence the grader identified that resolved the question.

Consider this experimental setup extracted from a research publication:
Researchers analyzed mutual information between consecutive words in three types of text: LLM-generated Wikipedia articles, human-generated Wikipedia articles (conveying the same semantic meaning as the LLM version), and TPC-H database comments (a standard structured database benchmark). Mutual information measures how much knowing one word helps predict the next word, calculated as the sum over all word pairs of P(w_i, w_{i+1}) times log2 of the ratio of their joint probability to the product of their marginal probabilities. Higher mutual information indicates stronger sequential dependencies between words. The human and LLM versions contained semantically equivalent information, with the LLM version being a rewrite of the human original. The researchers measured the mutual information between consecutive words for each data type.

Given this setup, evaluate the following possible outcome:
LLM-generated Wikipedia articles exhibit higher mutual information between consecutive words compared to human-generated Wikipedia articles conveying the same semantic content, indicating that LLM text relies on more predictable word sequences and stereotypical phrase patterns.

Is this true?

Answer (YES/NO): YES